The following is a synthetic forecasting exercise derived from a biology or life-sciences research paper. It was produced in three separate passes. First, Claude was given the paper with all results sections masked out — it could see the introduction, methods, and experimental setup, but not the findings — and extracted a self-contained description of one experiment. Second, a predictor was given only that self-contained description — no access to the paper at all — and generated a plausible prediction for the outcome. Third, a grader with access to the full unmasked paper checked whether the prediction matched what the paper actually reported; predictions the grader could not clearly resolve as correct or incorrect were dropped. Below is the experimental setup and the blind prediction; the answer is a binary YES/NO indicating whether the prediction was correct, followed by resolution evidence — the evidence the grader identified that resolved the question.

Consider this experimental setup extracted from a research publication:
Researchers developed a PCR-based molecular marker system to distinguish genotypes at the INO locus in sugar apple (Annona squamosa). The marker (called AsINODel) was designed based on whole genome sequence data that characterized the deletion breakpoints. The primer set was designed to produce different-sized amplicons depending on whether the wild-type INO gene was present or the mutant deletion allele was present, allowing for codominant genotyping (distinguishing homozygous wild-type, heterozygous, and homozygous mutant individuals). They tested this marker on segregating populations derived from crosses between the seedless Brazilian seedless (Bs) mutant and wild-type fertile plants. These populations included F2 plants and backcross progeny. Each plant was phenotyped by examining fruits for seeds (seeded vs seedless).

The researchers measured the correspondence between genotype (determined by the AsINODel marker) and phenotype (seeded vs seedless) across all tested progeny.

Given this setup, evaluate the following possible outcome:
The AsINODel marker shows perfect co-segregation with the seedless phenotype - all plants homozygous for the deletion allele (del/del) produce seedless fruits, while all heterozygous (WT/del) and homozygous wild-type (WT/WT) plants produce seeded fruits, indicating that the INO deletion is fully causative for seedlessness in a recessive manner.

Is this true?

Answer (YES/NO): YES